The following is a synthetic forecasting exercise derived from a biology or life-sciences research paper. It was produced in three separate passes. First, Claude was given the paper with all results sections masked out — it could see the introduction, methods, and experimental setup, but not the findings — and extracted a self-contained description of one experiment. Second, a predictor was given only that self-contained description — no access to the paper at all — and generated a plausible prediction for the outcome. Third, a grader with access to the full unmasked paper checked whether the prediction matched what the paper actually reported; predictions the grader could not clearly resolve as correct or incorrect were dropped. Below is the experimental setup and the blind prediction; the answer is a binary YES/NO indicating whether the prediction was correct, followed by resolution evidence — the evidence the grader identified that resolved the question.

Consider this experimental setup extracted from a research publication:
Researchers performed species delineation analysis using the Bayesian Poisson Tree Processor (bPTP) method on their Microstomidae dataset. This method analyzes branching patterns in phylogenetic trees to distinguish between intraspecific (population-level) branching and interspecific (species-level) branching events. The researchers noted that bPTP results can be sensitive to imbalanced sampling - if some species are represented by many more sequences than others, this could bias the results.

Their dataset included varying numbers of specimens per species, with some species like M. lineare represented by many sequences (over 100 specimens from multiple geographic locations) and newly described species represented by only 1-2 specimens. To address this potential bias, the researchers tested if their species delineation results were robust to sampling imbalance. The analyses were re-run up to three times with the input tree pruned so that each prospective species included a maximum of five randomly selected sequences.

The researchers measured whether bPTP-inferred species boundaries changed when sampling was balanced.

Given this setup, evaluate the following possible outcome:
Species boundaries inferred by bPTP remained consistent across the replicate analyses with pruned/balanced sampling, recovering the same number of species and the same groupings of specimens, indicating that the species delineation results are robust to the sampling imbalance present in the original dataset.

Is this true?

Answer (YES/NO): YES